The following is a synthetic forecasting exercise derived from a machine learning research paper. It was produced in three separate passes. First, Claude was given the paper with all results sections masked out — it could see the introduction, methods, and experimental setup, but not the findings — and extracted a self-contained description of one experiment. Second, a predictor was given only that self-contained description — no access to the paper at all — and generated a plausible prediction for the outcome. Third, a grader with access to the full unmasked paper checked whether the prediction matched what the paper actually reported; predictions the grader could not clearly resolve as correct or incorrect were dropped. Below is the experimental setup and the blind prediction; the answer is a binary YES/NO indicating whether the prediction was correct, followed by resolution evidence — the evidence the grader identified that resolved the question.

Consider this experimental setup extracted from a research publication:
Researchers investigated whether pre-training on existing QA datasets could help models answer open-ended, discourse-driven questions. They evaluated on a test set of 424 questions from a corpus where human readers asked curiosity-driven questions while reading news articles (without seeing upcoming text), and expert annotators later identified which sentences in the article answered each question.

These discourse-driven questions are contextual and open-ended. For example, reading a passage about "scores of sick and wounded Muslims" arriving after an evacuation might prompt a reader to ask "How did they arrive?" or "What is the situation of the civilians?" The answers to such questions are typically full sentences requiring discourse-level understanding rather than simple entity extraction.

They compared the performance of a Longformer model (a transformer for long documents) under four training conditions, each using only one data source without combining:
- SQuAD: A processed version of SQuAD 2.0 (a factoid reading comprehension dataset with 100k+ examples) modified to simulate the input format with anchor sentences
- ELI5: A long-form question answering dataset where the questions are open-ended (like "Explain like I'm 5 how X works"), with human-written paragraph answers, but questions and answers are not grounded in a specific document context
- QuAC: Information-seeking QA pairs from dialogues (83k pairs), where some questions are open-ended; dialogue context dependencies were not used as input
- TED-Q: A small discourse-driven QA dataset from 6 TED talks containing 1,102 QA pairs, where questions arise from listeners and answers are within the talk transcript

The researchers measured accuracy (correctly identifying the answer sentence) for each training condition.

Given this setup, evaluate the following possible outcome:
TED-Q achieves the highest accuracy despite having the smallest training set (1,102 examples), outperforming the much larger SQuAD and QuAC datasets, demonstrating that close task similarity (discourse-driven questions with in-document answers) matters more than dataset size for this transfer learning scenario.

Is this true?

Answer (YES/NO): YES